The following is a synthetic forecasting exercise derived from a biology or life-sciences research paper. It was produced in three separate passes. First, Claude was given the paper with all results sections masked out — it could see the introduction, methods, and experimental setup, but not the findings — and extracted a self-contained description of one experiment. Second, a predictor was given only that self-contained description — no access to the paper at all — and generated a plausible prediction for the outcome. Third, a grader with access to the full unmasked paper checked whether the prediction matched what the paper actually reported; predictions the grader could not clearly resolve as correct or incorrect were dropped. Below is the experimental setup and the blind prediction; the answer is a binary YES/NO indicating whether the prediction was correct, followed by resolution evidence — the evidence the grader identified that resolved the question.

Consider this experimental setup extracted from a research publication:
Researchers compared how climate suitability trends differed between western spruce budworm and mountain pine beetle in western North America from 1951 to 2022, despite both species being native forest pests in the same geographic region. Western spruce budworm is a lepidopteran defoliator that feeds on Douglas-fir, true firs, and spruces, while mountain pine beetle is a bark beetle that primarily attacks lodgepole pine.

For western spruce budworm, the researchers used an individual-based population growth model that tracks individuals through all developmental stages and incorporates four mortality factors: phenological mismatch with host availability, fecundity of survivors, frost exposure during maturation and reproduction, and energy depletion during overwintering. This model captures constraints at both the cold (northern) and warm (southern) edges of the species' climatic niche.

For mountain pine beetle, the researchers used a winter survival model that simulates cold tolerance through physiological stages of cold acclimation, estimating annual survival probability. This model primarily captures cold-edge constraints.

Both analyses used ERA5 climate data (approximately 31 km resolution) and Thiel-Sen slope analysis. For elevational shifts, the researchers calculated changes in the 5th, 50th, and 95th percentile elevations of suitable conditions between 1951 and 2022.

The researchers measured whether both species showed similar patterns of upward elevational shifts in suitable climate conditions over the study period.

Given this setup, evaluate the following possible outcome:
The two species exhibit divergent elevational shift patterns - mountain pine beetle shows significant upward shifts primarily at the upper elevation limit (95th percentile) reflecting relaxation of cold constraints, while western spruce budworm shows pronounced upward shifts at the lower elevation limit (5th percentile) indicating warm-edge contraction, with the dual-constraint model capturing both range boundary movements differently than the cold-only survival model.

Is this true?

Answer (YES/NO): NO